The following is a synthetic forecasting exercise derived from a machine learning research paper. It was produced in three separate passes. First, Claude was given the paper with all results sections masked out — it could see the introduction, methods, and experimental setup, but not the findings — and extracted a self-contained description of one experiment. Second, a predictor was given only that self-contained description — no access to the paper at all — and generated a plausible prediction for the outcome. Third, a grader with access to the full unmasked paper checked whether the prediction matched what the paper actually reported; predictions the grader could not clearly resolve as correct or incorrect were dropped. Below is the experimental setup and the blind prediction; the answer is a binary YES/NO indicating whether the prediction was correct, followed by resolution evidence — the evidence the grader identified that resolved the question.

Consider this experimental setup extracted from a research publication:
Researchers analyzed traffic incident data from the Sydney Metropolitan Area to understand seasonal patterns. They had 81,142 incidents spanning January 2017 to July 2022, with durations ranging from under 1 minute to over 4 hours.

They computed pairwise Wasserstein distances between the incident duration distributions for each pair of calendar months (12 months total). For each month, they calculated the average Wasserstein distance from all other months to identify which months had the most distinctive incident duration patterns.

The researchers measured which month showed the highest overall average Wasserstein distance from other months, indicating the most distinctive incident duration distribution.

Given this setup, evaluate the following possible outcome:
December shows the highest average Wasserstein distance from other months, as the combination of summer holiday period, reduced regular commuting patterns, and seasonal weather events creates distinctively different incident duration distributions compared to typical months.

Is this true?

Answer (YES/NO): NO